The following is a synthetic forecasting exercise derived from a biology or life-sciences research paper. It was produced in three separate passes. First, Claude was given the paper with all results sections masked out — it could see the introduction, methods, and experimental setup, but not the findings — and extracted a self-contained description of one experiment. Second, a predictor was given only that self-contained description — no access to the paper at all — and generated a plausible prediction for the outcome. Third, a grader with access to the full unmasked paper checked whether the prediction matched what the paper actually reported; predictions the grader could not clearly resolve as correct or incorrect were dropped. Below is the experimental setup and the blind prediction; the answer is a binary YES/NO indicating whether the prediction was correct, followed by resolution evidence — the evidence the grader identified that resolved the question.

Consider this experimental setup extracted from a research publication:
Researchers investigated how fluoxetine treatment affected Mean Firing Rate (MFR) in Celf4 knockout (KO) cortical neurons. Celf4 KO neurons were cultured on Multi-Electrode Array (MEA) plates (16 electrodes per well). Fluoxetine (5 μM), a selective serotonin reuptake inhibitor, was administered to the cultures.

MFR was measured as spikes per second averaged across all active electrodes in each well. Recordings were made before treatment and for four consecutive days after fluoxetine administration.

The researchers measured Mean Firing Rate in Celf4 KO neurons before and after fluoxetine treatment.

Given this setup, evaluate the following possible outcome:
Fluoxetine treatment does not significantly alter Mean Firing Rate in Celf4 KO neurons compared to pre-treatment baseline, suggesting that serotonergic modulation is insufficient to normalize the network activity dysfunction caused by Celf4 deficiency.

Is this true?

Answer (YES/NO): NO